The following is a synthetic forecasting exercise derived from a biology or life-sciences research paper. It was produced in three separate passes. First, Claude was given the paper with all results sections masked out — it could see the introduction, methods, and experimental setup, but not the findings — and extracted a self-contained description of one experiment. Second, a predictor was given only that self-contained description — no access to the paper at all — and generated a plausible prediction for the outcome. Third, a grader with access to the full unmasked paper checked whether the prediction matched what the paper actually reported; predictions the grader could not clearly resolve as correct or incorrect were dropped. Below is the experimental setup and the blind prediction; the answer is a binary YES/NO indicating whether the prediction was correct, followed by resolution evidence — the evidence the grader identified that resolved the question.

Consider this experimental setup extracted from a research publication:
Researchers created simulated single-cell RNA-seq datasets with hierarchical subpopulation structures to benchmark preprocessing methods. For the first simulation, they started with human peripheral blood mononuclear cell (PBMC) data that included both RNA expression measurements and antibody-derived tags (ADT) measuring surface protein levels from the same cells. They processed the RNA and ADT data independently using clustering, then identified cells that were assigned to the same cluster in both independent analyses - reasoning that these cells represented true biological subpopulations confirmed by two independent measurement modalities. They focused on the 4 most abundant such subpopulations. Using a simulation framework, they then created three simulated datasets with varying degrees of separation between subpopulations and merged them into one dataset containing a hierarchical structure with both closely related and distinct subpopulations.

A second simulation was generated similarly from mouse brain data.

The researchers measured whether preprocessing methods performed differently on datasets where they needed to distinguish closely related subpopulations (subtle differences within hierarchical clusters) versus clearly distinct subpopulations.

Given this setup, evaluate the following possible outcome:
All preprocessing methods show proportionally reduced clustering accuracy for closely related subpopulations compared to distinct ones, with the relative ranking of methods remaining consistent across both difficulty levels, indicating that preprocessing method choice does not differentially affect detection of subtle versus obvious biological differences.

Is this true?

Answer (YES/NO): NO